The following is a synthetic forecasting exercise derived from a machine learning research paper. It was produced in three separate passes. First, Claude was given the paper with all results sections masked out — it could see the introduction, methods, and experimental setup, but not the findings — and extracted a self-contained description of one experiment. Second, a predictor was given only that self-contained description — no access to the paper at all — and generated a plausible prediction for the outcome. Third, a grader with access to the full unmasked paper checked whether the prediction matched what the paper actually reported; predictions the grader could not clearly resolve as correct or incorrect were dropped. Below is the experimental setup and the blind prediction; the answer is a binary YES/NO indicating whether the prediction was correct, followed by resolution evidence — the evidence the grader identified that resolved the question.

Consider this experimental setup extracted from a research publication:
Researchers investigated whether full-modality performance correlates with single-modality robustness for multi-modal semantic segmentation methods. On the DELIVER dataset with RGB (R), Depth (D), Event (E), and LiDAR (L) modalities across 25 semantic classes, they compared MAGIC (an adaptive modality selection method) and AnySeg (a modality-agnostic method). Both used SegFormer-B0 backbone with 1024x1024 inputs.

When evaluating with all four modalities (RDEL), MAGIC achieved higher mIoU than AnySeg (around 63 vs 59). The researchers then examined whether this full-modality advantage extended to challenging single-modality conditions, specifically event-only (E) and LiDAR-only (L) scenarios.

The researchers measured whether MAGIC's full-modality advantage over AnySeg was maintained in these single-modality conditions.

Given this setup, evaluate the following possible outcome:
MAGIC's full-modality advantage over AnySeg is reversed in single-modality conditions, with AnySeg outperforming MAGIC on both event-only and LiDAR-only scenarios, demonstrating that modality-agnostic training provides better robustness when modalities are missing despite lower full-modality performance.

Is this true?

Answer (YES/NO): YES